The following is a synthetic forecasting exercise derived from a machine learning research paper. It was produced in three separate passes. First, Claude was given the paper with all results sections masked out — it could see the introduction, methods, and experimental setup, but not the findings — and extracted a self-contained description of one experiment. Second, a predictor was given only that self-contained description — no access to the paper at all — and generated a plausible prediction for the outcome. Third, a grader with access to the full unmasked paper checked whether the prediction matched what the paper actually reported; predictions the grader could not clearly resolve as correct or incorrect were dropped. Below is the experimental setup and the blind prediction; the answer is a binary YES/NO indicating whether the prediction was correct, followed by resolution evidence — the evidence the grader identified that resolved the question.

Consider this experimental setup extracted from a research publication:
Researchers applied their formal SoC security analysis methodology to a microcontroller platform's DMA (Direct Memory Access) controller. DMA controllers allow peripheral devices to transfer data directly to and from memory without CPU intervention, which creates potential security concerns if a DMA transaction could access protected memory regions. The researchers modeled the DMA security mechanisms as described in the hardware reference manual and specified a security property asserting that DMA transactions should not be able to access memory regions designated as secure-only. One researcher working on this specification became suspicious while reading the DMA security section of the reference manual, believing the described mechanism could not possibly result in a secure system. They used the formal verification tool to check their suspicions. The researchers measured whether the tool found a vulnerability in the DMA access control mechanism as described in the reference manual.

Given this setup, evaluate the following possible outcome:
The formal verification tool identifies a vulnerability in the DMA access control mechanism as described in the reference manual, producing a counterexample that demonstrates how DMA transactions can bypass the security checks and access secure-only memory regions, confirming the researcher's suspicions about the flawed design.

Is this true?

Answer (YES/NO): YES